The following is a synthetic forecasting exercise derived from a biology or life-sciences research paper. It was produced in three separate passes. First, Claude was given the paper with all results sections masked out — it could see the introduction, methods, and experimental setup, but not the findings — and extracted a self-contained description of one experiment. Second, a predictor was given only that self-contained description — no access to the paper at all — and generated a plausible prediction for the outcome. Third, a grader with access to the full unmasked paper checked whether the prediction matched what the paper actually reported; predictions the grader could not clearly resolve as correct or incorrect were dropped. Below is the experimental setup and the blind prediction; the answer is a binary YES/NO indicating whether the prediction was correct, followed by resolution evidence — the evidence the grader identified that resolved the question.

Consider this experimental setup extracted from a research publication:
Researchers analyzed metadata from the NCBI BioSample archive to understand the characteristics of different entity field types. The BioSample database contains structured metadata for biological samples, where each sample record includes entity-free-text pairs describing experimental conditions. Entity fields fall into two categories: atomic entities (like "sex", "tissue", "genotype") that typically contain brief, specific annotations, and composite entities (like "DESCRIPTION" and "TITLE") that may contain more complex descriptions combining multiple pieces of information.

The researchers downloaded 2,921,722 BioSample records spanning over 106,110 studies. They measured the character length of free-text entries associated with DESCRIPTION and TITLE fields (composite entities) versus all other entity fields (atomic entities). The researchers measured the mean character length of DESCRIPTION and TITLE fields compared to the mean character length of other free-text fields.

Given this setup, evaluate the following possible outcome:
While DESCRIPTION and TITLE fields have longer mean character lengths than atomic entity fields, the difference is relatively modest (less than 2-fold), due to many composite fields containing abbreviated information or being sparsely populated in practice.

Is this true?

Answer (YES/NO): NO